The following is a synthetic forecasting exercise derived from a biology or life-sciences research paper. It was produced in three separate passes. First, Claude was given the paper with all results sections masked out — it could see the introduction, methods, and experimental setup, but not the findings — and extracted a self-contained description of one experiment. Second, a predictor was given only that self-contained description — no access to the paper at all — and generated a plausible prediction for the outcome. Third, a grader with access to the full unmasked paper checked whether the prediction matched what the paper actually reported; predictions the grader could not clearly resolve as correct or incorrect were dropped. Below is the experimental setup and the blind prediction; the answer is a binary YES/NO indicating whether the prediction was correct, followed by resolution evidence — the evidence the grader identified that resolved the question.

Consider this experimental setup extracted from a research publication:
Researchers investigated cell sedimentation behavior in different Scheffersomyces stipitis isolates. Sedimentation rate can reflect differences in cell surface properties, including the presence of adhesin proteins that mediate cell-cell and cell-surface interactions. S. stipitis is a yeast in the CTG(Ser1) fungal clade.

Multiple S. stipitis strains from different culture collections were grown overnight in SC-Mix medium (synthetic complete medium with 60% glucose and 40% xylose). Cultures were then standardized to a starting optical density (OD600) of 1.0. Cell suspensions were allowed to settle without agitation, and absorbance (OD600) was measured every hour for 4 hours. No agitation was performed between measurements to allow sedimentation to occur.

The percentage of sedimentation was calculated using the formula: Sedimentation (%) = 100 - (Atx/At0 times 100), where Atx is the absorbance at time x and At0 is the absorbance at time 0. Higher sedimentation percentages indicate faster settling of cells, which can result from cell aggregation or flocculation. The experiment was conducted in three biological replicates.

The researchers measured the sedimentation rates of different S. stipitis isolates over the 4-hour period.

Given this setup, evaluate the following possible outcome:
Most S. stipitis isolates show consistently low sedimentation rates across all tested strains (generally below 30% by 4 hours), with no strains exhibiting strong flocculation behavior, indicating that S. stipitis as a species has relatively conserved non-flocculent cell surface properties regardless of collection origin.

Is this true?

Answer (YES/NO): NO